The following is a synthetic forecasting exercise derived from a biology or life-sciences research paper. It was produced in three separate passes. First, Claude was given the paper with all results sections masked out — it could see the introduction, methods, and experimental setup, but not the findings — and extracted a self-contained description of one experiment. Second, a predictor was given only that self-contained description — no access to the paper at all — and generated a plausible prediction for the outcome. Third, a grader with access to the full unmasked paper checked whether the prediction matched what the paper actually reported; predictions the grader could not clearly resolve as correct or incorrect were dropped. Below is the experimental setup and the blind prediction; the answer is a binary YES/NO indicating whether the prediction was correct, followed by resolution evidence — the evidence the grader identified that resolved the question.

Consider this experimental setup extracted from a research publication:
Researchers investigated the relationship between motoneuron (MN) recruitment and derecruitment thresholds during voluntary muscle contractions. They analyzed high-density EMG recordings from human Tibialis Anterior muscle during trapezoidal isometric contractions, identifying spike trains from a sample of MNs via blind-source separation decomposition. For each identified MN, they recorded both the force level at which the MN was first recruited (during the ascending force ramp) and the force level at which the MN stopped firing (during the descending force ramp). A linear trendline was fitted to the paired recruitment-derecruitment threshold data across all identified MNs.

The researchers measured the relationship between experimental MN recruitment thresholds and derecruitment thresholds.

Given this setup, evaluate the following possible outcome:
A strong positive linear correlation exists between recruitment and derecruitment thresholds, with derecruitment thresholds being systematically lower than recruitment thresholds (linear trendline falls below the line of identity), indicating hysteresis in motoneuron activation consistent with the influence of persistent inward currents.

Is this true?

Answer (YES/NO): YES